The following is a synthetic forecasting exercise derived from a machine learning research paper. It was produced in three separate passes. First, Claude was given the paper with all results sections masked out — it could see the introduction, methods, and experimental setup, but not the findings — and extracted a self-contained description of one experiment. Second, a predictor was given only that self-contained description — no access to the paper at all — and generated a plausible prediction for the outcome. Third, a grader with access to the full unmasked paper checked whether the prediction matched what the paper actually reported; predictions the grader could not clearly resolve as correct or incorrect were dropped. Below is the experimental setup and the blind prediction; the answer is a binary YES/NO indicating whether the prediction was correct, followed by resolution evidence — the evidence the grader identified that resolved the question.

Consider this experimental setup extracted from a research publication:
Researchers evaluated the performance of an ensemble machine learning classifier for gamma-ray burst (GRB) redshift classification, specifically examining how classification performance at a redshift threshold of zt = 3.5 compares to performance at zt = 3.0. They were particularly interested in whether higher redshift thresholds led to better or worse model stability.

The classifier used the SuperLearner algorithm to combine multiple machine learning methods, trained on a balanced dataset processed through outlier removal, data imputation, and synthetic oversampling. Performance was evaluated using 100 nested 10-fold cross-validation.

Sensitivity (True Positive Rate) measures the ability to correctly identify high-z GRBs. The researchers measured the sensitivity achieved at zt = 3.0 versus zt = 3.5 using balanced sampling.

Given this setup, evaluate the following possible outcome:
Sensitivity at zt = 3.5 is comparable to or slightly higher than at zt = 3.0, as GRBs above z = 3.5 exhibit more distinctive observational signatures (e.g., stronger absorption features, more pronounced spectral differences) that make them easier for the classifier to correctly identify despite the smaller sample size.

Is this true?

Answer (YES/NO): YES